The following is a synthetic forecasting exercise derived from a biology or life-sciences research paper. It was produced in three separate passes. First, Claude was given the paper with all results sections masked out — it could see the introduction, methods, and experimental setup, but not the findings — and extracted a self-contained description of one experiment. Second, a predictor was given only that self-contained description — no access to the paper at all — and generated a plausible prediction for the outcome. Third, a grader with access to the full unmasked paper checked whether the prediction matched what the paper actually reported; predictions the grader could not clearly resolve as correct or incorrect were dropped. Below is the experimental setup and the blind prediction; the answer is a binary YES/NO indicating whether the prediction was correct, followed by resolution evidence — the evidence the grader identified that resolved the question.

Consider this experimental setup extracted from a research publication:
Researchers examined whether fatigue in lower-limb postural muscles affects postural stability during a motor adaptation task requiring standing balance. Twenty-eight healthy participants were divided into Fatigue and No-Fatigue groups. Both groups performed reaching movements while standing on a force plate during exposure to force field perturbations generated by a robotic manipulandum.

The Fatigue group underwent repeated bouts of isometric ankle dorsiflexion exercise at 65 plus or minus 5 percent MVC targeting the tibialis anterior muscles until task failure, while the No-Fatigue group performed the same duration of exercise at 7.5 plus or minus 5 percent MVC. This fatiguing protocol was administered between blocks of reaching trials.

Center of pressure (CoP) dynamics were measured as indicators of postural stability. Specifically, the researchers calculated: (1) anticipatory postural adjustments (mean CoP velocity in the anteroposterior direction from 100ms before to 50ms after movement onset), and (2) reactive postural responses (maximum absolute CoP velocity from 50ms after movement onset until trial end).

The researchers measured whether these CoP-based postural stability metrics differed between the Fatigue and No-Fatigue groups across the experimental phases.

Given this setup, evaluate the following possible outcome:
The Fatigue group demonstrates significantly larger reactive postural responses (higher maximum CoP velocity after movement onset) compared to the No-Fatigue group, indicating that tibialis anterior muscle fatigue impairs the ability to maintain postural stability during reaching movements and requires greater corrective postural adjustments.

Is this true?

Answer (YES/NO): NO